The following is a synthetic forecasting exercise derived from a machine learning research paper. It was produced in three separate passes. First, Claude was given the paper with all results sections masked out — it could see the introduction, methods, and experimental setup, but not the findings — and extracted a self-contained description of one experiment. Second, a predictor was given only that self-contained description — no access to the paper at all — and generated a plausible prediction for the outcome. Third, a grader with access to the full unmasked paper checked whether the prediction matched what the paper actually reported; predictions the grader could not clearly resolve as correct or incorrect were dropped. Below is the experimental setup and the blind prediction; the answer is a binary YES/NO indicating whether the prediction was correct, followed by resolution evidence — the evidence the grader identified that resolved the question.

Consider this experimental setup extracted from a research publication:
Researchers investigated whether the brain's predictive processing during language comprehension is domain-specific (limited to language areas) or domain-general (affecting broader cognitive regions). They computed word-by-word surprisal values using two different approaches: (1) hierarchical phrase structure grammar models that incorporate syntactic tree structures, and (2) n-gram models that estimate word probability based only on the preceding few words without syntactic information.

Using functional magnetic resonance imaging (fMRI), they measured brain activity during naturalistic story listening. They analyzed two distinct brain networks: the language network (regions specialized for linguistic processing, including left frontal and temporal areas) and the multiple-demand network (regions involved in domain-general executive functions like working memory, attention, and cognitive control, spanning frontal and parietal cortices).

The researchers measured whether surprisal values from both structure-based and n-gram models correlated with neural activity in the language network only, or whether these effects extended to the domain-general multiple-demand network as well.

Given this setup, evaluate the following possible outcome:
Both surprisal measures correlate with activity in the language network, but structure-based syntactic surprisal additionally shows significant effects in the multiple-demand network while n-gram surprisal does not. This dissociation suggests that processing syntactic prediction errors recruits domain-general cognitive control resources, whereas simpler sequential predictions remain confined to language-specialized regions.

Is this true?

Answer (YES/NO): NO